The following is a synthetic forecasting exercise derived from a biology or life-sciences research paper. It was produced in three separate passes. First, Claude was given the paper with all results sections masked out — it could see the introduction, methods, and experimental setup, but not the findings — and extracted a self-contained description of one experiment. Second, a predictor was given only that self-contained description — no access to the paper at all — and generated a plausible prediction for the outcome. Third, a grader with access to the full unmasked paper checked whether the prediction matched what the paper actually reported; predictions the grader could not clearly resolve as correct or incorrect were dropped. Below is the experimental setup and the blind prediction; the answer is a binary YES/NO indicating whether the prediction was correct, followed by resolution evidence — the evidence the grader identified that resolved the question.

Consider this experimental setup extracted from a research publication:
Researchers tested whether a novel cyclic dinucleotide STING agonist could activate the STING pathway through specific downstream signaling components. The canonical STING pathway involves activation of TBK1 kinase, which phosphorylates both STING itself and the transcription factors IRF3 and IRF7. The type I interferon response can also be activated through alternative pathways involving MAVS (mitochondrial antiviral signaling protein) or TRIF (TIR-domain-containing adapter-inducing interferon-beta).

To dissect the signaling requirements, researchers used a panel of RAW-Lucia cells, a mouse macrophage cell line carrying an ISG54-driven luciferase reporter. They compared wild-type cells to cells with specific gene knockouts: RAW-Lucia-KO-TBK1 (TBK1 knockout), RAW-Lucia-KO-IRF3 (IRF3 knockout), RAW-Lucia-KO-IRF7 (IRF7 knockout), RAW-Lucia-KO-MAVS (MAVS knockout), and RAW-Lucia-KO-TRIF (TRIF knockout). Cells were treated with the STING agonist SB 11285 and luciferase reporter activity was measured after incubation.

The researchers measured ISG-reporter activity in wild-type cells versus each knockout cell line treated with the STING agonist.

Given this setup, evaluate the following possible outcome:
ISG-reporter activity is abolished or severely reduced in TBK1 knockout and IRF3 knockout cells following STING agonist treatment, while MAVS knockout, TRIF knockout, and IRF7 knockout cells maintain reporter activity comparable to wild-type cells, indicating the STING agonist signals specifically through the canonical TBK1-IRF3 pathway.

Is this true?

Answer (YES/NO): NO